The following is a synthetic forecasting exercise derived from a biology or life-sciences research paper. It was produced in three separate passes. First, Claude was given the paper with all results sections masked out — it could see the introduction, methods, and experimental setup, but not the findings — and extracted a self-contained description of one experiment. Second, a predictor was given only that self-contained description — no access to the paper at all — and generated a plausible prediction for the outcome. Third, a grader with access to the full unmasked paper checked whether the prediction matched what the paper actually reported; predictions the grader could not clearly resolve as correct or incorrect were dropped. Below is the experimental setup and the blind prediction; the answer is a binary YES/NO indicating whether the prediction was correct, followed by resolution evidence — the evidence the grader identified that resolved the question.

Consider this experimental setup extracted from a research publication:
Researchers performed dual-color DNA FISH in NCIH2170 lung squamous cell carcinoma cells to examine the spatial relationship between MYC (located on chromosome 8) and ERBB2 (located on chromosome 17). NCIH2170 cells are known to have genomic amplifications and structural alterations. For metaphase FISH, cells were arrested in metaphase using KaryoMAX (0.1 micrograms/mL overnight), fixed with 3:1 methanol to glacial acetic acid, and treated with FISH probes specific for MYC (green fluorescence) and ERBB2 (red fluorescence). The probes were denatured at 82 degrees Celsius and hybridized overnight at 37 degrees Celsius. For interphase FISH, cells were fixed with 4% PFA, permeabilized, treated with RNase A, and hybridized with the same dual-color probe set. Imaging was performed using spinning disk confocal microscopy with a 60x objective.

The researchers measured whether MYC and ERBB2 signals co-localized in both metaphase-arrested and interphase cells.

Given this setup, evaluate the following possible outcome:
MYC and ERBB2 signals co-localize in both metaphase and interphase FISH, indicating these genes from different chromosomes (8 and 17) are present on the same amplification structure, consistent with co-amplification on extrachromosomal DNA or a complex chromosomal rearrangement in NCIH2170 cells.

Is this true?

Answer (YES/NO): YES